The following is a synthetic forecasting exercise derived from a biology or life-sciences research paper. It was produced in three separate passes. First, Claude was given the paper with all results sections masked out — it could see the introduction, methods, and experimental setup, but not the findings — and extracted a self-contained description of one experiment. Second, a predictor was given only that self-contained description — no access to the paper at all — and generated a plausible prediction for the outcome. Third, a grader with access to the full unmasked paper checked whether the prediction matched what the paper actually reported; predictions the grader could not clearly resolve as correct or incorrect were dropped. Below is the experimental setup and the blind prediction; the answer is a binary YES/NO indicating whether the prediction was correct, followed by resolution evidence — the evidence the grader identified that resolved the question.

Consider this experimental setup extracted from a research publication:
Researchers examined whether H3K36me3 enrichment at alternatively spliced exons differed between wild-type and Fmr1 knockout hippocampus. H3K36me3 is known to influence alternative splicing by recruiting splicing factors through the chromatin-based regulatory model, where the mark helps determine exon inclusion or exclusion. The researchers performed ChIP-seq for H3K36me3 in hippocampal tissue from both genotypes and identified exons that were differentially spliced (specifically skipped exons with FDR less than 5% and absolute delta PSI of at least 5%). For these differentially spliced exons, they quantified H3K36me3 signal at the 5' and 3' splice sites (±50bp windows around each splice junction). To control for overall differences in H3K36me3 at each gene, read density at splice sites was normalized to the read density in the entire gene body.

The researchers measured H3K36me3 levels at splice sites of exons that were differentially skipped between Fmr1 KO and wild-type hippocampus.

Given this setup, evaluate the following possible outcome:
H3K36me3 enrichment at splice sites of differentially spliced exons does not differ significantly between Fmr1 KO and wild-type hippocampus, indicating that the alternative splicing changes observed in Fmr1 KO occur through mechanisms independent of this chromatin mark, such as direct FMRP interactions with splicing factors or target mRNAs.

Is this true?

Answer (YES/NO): NO